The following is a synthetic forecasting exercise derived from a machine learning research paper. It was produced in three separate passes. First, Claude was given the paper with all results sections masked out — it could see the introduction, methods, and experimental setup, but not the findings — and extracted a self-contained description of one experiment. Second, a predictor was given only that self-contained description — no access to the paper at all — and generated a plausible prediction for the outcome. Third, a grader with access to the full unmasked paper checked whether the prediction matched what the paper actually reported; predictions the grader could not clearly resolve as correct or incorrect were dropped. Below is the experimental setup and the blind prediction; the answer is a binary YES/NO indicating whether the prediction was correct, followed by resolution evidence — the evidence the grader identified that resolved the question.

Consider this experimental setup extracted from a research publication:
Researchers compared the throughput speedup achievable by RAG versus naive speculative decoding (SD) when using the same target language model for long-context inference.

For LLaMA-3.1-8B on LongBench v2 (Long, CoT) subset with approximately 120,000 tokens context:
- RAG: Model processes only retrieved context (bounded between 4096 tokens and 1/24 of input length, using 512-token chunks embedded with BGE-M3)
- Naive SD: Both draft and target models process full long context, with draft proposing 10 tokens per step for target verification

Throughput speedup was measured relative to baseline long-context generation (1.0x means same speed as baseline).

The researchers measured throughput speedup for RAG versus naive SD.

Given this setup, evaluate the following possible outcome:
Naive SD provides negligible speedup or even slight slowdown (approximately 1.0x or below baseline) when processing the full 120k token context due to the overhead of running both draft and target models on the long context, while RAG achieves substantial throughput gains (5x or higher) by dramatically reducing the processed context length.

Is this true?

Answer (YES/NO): NO